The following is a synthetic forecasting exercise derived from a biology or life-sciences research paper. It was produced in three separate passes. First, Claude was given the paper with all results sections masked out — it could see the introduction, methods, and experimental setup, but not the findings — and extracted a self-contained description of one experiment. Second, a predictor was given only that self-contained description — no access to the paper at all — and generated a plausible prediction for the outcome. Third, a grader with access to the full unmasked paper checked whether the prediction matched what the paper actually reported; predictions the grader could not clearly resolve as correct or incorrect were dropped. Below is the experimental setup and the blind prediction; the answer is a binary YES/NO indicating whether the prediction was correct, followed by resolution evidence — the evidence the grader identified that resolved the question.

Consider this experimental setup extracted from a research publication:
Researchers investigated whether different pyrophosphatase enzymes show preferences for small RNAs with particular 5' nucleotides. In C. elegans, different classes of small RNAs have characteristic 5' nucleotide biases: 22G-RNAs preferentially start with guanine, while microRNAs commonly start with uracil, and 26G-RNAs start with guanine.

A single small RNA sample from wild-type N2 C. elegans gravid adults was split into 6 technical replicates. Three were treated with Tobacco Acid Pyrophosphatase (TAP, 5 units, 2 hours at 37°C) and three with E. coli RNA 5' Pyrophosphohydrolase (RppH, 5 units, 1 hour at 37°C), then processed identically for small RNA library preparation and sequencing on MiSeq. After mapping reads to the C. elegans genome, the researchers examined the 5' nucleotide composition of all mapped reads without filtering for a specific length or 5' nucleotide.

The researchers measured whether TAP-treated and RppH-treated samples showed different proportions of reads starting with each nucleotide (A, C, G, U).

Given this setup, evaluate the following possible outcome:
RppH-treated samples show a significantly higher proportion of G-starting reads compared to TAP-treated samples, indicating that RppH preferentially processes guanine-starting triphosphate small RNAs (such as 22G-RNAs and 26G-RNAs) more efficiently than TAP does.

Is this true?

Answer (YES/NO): NO